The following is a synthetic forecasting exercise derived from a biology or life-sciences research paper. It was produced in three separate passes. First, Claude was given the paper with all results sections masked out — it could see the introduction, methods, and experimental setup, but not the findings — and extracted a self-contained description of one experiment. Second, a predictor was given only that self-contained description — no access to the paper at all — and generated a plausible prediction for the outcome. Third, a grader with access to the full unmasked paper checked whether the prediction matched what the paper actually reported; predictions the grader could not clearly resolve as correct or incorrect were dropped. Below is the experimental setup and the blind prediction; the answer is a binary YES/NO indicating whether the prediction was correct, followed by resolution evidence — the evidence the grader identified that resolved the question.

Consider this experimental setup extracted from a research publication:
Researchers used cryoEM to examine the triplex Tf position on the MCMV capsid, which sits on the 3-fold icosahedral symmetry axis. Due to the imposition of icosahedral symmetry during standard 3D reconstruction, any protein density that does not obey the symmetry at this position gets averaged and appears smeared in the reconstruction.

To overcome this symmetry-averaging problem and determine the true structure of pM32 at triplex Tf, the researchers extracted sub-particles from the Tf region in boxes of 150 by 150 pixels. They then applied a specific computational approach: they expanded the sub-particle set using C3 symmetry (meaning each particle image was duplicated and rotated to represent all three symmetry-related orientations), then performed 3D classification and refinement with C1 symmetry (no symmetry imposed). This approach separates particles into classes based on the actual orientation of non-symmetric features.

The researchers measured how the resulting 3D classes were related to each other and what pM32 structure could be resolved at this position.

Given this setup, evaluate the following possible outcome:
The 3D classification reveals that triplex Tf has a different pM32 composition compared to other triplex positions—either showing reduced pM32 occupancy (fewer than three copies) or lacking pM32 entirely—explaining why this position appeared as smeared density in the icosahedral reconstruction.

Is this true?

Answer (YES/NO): NO